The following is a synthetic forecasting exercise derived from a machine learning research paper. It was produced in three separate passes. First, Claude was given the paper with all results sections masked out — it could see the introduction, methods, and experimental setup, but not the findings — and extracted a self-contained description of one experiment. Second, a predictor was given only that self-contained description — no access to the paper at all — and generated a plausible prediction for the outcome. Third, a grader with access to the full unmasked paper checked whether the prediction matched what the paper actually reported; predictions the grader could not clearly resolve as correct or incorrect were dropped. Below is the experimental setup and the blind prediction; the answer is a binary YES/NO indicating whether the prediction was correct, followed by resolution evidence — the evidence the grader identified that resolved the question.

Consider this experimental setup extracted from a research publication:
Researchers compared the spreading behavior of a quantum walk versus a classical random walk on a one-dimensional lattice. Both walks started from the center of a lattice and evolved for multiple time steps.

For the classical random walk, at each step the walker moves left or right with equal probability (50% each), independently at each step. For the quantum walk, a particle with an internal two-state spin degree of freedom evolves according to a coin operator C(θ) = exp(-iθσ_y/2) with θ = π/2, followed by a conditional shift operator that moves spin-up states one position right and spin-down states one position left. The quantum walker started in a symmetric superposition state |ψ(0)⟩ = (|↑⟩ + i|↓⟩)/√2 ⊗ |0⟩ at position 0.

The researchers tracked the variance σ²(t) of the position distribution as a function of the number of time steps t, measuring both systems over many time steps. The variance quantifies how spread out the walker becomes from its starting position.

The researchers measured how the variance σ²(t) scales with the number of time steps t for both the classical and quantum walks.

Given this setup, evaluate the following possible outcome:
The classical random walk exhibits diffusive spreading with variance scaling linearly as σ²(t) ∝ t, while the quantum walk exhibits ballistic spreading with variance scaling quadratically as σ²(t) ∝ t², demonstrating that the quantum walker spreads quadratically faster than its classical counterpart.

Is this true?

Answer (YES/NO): YES